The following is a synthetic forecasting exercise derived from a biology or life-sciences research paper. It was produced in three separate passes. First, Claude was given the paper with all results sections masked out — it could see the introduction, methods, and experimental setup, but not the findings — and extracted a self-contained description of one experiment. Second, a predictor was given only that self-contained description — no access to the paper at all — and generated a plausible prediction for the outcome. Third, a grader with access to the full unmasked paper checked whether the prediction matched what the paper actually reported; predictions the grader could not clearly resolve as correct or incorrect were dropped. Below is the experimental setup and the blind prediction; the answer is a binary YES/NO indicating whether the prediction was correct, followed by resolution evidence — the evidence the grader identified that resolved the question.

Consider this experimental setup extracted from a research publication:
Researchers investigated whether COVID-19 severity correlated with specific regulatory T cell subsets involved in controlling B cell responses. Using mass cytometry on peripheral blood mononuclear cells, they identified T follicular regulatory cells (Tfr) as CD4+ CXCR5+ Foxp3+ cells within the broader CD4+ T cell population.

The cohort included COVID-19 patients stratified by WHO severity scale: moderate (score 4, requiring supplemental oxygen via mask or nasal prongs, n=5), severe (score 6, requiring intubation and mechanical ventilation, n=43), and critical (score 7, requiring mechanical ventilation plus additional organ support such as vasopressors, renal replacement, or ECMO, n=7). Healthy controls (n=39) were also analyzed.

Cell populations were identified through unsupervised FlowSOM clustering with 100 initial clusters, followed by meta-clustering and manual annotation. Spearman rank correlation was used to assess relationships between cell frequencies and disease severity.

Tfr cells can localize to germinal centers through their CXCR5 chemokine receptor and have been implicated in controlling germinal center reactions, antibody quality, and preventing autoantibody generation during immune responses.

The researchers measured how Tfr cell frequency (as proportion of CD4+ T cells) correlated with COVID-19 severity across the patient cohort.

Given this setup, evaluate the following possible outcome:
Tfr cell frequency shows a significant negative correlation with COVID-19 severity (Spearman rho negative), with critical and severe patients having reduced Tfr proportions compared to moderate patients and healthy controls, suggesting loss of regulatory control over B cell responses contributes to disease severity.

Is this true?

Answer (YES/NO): NO